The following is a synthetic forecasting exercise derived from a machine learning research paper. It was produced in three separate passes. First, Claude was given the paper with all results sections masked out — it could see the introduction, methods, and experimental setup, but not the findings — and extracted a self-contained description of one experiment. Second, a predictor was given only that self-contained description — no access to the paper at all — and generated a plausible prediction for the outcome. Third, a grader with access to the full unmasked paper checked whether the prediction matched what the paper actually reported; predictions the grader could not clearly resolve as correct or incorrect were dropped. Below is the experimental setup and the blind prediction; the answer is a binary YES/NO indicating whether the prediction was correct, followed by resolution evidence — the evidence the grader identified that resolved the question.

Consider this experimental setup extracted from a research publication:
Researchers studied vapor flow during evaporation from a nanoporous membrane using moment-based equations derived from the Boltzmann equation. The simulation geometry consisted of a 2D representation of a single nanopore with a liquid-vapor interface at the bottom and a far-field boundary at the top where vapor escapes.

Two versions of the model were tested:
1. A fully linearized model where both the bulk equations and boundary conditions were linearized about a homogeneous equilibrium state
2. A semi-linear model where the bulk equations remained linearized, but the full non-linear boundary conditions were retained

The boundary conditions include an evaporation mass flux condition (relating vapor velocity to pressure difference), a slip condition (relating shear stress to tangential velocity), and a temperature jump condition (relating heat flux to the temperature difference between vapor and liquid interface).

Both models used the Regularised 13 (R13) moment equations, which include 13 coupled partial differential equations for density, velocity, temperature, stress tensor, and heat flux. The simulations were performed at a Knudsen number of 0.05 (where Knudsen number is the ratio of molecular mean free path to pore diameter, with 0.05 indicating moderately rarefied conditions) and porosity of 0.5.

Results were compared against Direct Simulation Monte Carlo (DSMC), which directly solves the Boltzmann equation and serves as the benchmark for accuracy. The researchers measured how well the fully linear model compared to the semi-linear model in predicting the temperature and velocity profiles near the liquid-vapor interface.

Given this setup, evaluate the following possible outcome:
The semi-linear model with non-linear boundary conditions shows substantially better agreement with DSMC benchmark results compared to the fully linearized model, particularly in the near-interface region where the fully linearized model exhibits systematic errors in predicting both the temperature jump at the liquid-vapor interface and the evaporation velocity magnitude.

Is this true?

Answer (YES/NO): NO